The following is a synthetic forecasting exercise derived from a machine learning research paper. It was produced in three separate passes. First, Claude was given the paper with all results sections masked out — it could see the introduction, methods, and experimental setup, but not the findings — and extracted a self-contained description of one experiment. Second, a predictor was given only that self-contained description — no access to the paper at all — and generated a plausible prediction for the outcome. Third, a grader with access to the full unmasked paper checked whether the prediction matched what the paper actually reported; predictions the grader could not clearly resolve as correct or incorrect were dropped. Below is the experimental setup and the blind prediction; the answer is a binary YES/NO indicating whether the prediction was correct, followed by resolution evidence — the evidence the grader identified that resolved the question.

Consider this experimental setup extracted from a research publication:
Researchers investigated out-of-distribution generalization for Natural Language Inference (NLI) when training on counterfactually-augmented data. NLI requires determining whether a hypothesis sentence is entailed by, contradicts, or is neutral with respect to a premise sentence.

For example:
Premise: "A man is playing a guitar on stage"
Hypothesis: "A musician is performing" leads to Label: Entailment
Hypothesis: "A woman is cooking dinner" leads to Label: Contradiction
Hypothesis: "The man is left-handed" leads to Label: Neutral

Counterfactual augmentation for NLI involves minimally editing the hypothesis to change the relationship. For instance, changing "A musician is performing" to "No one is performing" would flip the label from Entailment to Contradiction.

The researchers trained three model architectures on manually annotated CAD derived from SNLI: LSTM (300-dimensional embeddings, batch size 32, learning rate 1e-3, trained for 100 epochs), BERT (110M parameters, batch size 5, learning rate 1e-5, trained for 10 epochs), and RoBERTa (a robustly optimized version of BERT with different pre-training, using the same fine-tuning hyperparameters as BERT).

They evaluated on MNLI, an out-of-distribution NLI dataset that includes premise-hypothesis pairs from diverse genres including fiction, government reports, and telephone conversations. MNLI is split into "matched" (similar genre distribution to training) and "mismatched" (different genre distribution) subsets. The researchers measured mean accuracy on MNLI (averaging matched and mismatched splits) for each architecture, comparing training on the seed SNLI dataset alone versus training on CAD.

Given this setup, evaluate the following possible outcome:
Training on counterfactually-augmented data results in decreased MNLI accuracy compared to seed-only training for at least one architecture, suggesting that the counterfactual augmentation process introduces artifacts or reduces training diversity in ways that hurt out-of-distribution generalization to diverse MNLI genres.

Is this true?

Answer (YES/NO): YES